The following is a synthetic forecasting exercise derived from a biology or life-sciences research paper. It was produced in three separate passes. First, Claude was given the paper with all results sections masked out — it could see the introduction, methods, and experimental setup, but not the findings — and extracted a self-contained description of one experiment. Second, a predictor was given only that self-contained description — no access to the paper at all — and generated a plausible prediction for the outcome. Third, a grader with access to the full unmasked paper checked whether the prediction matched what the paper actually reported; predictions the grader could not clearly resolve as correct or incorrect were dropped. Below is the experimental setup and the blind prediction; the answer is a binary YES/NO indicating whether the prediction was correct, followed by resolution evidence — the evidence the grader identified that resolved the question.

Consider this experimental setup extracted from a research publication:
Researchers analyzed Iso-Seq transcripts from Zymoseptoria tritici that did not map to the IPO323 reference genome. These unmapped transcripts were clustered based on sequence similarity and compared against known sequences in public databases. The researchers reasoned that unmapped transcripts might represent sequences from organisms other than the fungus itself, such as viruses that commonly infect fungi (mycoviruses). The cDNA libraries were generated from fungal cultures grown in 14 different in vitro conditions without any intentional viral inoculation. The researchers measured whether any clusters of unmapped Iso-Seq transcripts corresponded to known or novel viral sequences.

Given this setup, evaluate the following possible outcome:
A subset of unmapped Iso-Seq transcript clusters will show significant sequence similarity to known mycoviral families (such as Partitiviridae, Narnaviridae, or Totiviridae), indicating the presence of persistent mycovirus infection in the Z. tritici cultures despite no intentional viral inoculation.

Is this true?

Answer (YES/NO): YES